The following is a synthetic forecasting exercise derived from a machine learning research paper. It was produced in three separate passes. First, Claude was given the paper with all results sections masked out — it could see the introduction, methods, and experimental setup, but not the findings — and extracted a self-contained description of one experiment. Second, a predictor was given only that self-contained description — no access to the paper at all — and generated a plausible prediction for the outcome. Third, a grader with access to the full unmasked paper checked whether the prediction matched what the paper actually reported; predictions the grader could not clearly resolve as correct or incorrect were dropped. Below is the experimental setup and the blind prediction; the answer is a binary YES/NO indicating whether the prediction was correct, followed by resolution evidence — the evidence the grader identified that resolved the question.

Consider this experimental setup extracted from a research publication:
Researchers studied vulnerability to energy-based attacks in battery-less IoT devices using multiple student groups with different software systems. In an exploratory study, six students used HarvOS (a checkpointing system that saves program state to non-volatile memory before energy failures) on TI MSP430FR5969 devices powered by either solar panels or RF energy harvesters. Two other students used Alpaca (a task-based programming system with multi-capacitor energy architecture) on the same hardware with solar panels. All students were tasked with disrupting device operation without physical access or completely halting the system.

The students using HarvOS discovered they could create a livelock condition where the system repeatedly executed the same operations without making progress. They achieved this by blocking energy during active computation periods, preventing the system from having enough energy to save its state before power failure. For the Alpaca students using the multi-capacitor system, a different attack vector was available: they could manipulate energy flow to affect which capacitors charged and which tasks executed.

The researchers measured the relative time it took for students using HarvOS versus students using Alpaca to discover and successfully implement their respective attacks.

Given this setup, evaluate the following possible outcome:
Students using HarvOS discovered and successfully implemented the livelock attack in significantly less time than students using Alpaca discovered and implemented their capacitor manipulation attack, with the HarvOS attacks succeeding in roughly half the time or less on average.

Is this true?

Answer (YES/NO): YES